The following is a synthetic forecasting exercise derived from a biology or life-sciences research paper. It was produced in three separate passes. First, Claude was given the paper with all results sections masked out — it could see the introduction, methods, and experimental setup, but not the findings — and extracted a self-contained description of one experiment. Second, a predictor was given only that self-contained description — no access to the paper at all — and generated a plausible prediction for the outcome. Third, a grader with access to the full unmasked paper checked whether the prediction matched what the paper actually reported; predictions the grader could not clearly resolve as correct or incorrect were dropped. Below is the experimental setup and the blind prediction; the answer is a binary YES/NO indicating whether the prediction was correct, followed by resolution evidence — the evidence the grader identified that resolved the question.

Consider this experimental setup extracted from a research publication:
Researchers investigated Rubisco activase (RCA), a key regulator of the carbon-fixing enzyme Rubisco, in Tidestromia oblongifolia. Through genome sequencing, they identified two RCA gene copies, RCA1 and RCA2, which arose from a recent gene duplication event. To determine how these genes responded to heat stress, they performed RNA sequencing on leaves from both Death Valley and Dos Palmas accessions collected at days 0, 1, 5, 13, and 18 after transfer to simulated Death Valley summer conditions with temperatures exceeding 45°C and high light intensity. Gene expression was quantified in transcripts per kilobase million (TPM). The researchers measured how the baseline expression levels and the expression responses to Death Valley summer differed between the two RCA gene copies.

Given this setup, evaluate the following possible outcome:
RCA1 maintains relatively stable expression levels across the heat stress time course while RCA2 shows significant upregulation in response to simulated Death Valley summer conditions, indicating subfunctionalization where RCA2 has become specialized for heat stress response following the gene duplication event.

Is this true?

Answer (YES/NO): NO